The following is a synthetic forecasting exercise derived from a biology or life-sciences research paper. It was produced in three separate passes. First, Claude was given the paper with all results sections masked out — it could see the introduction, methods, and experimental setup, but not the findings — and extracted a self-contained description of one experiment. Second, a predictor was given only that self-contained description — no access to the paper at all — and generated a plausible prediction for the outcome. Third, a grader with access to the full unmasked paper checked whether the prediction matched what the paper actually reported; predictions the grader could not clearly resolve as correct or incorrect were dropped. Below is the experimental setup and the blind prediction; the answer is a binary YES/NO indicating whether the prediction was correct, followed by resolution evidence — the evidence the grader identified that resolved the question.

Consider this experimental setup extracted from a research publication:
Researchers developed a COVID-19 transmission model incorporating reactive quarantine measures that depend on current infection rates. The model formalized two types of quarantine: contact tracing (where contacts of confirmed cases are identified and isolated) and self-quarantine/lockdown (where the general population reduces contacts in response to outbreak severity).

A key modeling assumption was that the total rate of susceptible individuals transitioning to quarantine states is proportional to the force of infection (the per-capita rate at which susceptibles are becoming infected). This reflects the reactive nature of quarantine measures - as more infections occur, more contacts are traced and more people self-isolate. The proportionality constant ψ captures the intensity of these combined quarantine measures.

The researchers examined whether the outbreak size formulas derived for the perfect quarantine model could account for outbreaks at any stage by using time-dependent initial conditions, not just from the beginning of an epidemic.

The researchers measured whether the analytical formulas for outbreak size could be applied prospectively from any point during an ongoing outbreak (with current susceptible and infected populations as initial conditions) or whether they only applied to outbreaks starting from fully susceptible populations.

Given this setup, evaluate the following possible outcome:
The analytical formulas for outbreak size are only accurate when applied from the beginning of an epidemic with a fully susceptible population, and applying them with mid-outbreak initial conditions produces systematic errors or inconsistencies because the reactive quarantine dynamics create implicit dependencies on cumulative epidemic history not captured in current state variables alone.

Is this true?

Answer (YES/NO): NO